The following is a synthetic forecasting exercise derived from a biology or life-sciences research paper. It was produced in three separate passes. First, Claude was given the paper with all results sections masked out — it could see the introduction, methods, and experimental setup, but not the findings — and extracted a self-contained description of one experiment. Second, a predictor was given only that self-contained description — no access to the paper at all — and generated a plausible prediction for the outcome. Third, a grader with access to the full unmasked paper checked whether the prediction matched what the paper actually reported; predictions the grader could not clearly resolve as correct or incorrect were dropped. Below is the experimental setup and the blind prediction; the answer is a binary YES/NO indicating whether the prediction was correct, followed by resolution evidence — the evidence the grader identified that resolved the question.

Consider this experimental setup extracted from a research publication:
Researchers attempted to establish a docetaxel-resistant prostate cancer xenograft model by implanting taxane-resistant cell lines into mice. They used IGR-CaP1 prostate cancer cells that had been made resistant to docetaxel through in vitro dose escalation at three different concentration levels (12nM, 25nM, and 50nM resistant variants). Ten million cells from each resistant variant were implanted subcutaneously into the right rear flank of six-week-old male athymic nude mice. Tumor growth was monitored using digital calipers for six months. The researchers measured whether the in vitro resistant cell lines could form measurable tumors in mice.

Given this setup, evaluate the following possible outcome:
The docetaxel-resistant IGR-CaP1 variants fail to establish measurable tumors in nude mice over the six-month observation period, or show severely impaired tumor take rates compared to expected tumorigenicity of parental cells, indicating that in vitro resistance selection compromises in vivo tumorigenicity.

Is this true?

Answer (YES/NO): YES